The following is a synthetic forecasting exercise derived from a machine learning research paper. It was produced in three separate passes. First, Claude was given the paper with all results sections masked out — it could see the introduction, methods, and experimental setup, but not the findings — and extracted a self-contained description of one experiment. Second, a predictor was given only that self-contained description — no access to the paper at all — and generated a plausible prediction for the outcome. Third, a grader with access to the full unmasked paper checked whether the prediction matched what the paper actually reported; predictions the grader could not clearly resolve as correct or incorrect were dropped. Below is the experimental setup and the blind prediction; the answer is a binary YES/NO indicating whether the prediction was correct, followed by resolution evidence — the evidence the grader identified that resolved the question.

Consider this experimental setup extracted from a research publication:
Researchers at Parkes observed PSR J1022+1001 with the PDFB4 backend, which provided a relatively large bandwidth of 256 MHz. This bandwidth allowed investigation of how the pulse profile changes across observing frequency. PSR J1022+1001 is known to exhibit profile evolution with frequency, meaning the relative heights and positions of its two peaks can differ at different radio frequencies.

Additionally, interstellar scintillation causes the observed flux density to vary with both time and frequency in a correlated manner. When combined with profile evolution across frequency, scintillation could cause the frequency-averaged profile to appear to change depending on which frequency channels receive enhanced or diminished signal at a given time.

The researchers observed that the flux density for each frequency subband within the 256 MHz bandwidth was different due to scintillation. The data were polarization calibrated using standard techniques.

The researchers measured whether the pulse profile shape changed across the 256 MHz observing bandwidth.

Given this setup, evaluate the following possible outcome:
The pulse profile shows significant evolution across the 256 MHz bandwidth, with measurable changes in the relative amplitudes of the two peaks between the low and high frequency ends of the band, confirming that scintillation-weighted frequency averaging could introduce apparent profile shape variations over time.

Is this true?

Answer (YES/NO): YES